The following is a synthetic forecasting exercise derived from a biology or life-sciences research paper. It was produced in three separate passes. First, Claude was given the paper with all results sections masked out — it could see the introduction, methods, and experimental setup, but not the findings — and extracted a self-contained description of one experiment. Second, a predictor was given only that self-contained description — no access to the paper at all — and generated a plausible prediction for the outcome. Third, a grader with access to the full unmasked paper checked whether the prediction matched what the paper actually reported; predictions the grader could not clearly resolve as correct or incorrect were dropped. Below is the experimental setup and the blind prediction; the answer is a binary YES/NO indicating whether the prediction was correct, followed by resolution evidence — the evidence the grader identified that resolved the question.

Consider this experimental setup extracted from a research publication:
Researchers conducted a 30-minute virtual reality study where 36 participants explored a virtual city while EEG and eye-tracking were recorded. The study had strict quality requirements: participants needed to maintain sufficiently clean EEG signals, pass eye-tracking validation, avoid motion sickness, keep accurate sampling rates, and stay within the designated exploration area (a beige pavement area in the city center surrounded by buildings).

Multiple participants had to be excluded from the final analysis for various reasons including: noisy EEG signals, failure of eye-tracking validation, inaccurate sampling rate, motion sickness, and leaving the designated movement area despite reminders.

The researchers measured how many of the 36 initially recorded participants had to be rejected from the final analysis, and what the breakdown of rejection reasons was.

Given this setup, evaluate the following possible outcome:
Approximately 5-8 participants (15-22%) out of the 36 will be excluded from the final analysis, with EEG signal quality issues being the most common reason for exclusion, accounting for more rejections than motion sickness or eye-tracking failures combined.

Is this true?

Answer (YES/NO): NO